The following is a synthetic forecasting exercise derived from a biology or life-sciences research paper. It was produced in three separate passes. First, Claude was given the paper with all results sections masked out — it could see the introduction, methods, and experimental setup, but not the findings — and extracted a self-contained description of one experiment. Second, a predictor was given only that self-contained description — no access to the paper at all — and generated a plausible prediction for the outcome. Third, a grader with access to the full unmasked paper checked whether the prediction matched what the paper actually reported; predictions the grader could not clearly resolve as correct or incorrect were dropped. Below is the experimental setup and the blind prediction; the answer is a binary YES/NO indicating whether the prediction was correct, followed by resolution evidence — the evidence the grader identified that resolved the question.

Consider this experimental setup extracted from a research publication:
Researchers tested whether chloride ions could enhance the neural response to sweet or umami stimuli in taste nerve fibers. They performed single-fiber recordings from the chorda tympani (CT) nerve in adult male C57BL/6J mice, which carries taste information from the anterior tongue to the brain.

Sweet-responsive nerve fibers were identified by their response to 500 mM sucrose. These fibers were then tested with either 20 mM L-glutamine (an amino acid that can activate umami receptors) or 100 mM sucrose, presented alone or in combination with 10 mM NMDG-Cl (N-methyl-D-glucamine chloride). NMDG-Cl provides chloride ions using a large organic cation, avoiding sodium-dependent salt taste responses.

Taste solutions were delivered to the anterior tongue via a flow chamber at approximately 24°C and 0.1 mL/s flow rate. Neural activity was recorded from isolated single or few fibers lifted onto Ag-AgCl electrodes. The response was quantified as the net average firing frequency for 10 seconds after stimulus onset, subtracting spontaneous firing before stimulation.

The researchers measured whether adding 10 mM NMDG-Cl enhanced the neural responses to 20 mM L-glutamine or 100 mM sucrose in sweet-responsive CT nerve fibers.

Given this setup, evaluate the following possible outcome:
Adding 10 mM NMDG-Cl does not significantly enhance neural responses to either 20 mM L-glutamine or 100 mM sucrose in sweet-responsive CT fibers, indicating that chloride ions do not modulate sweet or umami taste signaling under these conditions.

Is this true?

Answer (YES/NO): NO